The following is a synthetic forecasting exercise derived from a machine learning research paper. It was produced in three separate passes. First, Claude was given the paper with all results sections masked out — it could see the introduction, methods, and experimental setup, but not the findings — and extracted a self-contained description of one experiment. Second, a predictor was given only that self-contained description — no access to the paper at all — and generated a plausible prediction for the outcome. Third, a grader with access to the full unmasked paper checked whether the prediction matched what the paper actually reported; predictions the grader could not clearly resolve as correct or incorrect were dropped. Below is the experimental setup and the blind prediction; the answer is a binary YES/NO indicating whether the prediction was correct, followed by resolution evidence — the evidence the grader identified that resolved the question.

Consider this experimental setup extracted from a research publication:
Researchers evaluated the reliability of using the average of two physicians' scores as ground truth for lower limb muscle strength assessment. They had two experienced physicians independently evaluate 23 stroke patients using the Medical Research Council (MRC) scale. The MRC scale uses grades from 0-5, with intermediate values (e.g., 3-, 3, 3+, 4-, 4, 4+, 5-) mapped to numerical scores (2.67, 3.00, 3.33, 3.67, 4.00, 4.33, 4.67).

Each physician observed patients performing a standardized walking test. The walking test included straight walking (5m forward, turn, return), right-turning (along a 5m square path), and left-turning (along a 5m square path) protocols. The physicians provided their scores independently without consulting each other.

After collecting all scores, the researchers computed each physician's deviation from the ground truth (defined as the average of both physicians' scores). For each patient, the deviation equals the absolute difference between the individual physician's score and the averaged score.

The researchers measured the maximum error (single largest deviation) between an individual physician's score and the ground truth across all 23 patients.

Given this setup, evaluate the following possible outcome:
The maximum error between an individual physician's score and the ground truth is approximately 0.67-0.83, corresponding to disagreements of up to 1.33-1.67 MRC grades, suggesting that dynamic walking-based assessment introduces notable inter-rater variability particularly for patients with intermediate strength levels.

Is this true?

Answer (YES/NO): NO